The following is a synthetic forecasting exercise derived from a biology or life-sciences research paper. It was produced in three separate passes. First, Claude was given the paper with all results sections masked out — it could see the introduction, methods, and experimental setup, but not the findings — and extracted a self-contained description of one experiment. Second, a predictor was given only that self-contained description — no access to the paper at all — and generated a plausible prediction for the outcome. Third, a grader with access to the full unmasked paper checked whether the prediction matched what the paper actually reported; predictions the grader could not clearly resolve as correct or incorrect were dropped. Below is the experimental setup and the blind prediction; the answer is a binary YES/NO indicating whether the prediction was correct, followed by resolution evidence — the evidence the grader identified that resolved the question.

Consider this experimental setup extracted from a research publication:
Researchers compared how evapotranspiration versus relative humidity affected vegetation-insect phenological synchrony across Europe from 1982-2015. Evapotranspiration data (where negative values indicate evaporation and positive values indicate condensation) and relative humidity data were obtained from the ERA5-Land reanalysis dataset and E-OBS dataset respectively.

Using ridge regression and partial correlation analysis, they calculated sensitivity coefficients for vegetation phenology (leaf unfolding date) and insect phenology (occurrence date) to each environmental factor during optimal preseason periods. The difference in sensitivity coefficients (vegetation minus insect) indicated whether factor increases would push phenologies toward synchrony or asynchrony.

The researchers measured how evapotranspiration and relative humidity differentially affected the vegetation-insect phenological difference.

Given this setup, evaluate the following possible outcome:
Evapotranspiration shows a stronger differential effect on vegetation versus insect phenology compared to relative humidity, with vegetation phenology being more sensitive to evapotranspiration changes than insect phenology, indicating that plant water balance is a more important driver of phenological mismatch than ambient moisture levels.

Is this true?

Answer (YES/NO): NO